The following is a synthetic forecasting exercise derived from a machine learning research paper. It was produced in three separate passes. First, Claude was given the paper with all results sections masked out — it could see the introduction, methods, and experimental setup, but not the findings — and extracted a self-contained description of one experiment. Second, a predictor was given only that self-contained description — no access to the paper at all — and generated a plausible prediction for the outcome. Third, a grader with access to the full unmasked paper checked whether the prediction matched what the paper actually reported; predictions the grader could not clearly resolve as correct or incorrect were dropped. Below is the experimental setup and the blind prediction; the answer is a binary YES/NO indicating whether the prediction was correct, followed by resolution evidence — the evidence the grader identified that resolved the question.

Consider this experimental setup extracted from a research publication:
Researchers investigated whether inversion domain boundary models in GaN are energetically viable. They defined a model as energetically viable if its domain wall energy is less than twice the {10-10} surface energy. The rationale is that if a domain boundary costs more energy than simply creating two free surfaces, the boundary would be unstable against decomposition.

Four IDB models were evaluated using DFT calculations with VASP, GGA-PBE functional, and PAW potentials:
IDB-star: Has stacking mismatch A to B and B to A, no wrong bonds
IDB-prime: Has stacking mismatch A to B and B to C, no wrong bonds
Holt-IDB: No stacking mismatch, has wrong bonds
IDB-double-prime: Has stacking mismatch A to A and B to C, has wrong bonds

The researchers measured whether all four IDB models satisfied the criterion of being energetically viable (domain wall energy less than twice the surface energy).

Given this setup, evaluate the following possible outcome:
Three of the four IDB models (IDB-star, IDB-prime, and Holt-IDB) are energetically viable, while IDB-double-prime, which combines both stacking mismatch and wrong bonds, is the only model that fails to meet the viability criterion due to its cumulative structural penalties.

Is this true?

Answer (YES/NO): NO